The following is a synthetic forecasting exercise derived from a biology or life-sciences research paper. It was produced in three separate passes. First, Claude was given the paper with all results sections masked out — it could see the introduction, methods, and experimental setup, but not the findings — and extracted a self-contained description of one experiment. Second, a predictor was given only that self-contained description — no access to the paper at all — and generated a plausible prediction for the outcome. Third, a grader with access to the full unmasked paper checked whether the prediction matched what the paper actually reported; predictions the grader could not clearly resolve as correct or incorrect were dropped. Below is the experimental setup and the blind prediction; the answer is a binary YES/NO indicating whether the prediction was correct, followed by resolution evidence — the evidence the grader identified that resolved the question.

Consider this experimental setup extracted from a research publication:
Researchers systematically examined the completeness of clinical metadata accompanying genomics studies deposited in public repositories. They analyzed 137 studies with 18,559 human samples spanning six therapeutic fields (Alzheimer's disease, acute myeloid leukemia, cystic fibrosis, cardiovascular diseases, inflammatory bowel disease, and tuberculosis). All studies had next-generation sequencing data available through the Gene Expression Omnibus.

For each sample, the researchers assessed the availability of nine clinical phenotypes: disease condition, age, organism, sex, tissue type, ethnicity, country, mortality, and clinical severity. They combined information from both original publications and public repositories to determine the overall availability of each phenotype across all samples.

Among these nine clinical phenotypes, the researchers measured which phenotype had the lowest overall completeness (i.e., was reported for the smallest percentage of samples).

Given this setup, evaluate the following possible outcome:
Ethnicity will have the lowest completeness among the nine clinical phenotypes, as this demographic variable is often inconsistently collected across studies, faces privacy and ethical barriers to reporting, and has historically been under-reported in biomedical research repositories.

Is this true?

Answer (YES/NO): NO